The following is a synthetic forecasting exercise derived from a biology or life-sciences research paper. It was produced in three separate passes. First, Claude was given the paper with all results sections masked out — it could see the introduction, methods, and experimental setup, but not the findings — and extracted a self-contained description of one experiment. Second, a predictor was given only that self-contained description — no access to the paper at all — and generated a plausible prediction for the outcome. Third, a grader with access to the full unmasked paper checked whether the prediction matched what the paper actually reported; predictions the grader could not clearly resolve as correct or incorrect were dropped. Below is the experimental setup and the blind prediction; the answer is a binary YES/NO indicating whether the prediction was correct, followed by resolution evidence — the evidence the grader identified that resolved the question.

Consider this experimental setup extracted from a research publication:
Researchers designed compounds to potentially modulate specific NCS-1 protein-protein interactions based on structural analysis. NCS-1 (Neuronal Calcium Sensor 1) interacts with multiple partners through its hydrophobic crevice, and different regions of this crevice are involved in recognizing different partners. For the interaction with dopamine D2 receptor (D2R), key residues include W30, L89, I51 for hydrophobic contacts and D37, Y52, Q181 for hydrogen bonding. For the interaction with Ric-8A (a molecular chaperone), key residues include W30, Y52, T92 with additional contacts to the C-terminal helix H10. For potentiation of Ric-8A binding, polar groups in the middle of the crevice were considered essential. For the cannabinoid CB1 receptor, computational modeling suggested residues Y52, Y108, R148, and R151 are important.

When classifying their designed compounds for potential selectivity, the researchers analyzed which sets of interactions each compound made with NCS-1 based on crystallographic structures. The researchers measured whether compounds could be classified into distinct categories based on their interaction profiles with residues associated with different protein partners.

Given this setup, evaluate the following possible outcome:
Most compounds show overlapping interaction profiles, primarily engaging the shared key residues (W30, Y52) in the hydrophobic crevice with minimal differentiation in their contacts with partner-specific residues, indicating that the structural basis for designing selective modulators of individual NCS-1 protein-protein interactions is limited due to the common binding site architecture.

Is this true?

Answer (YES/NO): NO